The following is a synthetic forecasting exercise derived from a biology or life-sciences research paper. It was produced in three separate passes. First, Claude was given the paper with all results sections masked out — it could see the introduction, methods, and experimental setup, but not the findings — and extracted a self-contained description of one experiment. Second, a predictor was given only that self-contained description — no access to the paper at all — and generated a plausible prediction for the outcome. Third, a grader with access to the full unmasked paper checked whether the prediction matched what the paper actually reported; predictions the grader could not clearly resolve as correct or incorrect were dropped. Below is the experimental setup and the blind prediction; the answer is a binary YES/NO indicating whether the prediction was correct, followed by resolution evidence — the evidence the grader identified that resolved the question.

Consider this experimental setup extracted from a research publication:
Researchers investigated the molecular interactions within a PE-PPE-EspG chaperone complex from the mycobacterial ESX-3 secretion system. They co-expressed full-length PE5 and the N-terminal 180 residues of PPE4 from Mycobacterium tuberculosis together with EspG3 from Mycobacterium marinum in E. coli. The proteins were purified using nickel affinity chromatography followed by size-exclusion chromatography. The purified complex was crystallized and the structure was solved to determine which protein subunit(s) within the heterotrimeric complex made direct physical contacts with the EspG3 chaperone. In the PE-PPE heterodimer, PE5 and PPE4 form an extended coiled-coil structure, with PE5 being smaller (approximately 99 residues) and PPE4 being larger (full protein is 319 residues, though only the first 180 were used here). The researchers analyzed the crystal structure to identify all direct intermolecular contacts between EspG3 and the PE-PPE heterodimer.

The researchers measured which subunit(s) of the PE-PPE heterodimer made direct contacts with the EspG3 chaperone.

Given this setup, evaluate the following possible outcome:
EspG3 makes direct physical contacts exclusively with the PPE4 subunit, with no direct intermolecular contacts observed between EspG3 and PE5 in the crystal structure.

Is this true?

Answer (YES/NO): YES